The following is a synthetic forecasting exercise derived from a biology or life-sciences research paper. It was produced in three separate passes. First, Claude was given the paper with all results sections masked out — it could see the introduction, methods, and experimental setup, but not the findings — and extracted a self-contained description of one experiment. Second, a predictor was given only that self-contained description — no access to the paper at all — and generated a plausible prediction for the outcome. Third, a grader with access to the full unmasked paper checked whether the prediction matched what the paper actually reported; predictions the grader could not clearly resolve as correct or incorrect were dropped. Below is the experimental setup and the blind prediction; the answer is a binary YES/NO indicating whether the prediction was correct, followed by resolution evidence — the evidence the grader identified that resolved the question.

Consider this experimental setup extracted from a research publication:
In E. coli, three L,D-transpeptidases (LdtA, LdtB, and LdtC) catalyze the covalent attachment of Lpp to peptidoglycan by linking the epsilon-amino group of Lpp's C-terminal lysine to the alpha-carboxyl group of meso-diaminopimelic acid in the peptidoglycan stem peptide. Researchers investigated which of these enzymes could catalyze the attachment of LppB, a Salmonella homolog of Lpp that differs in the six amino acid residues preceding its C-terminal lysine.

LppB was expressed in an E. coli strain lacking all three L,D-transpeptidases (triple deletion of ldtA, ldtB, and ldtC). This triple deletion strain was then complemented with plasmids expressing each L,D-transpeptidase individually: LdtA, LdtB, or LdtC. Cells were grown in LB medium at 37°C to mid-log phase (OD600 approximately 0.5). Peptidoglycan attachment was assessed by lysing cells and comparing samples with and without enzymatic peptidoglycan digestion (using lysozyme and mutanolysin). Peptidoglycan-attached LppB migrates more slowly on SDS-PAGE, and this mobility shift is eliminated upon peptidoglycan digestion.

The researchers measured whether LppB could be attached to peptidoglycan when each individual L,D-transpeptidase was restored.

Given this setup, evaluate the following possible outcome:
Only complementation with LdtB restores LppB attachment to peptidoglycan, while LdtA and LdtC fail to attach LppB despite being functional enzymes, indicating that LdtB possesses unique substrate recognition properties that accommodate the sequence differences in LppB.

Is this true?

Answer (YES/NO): NO